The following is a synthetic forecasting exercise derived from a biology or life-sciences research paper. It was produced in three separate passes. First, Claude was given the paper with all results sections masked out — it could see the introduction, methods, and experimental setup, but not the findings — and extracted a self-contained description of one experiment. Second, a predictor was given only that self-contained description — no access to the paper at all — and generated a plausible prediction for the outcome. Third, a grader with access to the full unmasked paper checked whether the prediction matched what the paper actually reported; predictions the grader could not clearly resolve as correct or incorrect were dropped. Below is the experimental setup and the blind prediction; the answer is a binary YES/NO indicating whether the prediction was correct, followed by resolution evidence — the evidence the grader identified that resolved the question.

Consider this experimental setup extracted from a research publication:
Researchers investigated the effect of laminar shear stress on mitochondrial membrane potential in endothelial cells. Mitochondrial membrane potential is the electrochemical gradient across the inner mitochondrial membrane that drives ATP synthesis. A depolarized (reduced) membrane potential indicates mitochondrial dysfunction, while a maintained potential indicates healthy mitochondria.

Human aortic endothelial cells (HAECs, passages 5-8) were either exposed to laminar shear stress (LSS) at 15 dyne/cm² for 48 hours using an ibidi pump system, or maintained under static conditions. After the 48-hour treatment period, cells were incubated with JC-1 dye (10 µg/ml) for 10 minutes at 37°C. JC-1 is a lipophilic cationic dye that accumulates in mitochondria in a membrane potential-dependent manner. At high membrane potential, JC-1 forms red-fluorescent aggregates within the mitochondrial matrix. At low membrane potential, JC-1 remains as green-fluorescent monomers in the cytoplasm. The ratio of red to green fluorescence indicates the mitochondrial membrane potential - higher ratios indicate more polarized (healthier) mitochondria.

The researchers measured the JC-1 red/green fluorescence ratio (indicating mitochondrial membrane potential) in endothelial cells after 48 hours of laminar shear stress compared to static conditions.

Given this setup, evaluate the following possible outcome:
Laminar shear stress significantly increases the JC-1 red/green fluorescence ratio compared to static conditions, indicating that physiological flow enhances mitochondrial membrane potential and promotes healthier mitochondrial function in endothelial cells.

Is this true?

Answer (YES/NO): YES